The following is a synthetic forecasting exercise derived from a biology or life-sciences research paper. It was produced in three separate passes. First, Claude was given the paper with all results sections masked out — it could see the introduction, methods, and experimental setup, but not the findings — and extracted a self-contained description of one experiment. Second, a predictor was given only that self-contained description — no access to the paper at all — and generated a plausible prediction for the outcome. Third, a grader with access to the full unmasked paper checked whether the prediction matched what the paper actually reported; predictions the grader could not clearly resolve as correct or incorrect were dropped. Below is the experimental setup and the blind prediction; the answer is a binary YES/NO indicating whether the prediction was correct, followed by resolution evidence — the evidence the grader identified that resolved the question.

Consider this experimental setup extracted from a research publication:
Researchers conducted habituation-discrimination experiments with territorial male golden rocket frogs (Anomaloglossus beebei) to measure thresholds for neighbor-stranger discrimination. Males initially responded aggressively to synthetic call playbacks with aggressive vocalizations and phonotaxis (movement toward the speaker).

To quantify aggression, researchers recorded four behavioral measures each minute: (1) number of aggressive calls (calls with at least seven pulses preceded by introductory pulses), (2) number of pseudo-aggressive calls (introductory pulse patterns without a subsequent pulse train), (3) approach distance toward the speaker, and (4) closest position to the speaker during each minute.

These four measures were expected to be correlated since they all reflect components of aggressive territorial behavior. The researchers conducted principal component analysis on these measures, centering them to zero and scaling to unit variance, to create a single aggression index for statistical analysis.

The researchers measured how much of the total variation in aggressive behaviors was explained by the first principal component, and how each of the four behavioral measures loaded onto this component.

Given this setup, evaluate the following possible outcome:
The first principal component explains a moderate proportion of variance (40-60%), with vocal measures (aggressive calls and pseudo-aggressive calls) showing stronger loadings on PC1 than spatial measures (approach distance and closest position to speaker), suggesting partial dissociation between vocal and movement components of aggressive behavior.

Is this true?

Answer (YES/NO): NO